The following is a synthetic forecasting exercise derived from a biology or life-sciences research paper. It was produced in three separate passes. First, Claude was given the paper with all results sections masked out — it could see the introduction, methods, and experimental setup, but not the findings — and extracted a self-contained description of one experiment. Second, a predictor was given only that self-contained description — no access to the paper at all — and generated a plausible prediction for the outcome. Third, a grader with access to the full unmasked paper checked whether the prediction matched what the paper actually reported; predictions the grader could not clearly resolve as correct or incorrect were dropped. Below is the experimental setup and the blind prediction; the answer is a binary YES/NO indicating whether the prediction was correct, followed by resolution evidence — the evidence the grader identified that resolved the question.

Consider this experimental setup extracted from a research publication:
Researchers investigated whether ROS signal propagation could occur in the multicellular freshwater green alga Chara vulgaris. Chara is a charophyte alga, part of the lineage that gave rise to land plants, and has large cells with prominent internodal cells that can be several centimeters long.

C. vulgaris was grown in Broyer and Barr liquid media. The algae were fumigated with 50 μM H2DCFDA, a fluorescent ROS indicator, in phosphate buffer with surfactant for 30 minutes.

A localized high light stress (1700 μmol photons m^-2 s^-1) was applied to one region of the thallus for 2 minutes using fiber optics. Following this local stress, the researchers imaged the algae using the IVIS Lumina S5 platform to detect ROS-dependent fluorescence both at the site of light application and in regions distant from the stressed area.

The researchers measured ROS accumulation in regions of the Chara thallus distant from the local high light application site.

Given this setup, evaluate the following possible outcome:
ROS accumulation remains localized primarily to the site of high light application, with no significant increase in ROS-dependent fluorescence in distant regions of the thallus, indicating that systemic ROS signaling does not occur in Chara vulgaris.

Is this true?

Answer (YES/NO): NO